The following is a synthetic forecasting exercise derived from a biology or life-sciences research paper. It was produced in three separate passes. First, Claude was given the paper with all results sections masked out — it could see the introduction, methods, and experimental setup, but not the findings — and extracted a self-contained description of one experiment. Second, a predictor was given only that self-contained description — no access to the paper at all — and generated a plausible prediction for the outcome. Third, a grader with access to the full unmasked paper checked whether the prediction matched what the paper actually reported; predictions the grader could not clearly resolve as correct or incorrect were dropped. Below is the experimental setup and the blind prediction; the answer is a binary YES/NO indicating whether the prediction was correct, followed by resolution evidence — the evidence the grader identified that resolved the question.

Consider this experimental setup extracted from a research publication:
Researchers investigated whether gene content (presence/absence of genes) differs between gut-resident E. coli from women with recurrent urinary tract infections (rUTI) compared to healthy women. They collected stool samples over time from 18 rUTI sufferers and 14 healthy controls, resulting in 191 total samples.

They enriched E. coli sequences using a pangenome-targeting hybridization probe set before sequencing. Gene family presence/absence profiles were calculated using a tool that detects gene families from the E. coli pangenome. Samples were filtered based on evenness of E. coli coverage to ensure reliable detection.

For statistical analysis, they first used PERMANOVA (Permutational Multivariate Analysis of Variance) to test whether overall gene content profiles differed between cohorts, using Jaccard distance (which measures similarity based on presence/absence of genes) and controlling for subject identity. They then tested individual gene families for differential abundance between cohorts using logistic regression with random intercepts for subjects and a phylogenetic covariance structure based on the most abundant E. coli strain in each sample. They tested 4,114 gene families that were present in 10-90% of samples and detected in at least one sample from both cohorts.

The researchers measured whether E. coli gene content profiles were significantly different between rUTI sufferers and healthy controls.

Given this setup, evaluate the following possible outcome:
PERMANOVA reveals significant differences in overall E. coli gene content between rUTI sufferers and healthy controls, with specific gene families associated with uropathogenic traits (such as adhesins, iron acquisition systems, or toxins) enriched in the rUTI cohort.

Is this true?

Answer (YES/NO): NO